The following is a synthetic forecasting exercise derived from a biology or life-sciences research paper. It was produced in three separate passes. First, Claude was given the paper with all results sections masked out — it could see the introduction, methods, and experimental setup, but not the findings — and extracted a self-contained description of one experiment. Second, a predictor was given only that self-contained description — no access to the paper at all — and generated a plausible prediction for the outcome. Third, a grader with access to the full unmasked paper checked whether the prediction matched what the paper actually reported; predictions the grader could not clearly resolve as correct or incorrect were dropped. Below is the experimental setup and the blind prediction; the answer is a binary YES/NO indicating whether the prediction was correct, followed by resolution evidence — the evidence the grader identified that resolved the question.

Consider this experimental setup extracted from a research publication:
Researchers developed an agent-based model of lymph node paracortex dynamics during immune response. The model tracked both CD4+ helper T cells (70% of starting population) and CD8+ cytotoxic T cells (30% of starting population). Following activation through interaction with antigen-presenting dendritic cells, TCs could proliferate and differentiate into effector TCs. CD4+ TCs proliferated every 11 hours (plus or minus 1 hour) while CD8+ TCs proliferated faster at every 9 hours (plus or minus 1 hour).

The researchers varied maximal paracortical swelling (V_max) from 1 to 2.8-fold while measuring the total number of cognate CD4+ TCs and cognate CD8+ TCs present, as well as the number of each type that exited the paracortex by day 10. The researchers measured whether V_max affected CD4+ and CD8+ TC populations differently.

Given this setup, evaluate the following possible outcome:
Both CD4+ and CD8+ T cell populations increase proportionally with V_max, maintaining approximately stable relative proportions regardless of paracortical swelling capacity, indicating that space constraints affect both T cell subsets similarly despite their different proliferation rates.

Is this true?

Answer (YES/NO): NO